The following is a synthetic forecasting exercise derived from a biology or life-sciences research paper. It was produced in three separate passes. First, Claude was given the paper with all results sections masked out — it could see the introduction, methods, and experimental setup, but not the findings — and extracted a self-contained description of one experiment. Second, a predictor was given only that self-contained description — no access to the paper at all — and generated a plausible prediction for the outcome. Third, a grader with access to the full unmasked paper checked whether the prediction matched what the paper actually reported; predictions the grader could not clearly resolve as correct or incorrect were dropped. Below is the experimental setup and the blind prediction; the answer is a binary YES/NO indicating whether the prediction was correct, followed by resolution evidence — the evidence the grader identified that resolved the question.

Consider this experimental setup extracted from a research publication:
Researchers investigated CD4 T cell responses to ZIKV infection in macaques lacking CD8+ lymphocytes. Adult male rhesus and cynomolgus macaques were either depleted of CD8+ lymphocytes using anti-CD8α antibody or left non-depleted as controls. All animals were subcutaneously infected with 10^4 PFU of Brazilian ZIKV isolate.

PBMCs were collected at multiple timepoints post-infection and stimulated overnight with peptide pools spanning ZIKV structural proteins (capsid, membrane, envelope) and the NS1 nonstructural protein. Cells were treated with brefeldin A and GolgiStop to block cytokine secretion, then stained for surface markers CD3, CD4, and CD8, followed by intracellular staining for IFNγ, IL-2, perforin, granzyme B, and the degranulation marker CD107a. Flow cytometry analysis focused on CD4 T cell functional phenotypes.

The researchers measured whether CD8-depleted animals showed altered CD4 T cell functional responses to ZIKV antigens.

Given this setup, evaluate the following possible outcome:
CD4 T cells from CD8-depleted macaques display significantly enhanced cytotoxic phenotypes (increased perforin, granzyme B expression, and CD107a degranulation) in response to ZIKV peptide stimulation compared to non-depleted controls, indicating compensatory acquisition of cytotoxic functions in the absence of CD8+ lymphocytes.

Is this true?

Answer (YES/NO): NO